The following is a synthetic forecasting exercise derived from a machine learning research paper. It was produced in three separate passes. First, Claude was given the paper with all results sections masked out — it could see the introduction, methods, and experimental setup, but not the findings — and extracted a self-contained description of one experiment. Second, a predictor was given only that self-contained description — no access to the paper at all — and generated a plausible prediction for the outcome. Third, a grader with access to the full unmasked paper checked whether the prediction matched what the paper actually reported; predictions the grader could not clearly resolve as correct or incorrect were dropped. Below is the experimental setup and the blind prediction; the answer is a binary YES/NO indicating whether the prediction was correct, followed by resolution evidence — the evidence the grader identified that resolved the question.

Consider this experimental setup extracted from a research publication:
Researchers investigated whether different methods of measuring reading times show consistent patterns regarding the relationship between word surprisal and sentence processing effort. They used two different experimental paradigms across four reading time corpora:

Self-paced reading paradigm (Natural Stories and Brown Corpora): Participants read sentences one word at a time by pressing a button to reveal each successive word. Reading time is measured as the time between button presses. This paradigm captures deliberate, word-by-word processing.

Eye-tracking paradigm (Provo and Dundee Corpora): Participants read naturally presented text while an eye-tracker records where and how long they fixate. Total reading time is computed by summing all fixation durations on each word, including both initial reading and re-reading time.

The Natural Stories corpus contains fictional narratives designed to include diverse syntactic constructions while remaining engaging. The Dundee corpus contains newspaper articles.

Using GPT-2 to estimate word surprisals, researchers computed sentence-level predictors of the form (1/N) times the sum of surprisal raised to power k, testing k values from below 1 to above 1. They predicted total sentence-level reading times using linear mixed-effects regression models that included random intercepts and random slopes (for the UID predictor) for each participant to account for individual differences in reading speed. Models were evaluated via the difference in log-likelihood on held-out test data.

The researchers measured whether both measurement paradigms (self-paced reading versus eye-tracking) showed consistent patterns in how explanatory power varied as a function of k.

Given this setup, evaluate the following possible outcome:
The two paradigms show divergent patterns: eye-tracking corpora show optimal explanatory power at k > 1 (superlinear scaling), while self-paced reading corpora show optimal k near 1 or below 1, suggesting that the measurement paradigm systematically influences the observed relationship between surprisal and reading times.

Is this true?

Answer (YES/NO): NO